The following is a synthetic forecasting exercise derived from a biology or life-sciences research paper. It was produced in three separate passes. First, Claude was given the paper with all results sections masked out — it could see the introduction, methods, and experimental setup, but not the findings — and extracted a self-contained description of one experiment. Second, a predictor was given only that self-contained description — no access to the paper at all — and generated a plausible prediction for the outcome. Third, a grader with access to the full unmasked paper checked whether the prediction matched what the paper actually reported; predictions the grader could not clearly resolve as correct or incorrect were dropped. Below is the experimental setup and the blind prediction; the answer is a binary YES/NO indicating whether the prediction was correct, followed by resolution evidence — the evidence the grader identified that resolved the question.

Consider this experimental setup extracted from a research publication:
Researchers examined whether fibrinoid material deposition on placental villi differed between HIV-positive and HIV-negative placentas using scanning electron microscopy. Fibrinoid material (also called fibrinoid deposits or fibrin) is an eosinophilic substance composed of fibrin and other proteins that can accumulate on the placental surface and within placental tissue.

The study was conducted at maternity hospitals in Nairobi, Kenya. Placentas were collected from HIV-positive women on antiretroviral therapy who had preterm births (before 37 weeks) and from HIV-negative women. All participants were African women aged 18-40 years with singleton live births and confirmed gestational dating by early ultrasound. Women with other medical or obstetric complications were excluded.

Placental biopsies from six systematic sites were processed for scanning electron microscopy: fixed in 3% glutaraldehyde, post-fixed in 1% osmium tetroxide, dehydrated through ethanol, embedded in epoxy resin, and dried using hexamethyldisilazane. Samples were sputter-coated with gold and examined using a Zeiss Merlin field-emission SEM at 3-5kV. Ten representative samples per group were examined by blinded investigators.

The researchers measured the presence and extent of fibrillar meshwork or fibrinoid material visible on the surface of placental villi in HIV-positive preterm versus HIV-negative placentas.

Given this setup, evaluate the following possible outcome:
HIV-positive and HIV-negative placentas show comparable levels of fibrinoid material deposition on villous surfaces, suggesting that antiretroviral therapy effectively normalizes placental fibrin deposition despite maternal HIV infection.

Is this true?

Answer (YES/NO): NO